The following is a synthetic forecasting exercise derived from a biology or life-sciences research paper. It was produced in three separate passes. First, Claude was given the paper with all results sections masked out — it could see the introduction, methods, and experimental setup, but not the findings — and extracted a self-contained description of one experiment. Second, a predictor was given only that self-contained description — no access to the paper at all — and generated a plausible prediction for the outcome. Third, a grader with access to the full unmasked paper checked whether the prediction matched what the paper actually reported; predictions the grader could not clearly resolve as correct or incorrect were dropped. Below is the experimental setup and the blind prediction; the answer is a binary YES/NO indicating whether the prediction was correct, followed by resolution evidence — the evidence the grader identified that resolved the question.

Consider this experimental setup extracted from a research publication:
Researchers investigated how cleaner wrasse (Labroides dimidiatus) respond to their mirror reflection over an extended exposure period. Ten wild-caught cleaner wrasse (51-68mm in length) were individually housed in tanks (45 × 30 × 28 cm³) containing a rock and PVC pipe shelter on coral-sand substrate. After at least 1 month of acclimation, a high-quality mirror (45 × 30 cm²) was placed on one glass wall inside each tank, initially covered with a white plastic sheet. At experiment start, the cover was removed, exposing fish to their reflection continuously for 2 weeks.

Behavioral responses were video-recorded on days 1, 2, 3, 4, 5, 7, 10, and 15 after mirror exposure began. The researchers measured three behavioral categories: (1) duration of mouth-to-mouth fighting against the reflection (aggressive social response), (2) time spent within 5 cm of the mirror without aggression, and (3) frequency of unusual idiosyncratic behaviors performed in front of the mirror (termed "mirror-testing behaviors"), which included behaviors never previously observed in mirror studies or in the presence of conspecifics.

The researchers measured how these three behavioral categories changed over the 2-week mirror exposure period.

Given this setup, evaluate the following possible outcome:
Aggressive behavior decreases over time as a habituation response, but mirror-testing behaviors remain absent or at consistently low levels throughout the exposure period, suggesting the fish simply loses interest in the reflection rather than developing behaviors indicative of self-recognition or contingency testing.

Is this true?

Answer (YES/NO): NO